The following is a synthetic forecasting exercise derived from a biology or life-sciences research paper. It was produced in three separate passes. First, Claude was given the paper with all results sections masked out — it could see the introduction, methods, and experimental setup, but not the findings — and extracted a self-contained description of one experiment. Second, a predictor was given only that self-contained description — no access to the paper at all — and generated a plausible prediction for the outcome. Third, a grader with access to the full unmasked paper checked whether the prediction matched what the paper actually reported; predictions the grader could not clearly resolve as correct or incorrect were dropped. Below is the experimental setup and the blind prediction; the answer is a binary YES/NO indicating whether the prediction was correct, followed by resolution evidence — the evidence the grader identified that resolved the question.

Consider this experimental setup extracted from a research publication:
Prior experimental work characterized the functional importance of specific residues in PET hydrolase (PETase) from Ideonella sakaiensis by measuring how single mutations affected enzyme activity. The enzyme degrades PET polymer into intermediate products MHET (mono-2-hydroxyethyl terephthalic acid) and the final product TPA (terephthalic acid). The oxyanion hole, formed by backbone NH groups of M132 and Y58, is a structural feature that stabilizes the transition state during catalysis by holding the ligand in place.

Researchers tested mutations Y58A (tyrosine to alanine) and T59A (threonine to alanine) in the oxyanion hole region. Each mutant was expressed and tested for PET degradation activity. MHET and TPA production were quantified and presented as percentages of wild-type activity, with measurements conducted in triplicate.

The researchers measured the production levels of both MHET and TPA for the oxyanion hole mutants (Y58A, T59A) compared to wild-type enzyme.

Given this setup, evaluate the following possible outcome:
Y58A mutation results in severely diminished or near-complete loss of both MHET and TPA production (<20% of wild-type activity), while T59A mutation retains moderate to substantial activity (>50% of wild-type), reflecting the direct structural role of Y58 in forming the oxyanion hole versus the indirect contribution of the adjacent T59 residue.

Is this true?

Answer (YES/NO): NO